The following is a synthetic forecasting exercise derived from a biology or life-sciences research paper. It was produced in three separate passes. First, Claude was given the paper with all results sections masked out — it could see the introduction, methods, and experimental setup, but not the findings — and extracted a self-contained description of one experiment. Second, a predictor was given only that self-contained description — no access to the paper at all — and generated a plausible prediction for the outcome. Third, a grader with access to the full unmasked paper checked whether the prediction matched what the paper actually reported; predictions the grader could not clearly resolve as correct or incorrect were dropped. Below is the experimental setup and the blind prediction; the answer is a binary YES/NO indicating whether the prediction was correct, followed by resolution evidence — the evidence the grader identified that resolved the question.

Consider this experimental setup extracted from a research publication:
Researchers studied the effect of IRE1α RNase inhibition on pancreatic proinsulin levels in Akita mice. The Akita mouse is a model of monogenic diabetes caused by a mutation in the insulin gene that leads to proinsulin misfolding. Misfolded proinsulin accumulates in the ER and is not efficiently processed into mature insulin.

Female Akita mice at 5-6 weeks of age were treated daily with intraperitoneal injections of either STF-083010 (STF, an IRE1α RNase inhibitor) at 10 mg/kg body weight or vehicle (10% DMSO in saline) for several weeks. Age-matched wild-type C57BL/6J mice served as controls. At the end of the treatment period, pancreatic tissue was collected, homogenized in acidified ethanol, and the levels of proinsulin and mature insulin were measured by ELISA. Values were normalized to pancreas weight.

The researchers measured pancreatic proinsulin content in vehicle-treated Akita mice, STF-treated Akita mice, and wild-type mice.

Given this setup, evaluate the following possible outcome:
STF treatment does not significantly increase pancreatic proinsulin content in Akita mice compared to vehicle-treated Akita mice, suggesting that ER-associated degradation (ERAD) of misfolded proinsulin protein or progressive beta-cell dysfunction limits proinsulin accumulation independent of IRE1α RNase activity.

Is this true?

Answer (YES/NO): NO